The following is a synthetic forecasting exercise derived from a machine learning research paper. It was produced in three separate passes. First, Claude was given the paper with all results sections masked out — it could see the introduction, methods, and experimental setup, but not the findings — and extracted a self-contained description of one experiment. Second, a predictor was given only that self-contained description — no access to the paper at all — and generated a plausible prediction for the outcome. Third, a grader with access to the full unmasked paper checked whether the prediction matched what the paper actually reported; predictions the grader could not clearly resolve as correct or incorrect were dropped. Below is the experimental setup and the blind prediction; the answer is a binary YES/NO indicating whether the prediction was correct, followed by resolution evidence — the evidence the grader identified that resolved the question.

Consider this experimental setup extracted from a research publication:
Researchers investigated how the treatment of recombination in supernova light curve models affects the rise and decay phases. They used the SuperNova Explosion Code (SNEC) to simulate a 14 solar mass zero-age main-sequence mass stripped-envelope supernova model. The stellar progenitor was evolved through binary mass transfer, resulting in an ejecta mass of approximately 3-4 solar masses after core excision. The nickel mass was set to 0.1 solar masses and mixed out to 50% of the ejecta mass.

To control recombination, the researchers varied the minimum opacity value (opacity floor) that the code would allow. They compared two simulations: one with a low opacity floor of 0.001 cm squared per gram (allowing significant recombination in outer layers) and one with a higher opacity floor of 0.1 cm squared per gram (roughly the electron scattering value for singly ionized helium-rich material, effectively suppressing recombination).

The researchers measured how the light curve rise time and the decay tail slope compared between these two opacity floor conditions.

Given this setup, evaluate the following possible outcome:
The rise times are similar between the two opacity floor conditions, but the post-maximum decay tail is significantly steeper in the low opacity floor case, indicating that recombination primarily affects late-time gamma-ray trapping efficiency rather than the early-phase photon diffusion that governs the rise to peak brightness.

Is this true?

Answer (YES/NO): NO